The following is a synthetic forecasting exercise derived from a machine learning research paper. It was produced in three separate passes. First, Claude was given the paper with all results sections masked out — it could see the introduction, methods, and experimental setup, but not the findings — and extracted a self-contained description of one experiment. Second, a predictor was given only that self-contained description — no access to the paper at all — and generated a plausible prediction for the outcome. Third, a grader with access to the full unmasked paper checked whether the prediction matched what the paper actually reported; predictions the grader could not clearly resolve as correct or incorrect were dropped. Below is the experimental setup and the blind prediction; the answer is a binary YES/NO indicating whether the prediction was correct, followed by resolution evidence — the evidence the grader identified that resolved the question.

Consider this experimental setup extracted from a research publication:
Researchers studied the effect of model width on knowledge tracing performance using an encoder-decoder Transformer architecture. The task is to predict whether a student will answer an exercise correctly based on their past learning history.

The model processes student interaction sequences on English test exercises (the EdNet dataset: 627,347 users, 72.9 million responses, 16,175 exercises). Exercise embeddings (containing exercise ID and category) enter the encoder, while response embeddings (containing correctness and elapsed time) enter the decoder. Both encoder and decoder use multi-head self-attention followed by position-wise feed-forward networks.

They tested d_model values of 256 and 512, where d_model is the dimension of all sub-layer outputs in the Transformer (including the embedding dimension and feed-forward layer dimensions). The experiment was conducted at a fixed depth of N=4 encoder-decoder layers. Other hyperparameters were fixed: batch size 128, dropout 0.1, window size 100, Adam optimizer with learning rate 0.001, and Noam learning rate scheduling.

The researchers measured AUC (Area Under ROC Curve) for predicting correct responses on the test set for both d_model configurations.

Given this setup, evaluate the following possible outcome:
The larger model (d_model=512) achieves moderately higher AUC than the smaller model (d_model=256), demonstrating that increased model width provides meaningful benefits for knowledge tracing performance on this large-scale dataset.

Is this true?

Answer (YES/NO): NO